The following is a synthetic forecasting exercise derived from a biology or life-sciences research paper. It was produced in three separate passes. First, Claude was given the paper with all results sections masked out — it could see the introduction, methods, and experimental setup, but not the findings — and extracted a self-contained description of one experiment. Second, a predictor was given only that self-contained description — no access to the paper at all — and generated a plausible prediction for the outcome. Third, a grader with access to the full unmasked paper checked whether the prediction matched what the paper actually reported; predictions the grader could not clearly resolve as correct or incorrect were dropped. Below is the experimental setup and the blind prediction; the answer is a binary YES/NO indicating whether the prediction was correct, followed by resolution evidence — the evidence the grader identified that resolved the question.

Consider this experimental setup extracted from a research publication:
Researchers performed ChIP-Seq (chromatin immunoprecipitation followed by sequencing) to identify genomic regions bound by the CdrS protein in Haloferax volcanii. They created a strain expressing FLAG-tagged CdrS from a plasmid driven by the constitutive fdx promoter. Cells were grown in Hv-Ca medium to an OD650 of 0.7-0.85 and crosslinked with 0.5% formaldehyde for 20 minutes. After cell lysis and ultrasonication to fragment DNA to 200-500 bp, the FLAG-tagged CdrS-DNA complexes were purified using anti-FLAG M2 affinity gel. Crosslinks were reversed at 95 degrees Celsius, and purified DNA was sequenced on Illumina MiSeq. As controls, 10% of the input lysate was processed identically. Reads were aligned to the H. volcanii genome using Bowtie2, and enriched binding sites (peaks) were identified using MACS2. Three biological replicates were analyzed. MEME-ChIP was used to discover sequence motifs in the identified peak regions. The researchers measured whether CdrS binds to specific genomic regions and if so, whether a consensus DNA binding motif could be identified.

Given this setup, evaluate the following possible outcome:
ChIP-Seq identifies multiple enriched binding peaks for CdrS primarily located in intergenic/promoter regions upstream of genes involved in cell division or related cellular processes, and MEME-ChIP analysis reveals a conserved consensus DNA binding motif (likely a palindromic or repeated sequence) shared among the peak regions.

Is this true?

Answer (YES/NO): YES